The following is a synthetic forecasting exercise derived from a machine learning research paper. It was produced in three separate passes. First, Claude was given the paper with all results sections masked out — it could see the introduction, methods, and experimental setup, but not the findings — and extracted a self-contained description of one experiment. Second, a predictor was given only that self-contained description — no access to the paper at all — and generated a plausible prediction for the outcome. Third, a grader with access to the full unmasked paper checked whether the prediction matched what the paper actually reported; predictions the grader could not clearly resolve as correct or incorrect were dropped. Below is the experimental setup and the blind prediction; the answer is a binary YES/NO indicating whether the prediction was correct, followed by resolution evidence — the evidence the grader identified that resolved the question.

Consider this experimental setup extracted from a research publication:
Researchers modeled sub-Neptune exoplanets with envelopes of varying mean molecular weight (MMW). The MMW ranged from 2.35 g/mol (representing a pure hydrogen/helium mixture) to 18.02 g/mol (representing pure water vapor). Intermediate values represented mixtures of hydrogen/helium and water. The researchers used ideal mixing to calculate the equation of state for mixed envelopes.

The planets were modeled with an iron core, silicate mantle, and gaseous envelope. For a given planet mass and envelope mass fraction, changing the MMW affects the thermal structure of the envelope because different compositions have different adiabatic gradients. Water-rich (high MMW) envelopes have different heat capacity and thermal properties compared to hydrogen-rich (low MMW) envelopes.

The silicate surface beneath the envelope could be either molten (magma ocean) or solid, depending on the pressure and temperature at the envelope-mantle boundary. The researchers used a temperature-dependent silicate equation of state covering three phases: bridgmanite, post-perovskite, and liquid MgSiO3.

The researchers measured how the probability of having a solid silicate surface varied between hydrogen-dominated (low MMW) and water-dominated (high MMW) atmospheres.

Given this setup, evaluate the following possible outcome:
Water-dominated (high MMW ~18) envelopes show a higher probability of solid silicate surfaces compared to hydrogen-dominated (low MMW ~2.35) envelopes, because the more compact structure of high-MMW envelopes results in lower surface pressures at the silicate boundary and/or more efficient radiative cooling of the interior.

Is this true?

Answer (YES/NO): NO